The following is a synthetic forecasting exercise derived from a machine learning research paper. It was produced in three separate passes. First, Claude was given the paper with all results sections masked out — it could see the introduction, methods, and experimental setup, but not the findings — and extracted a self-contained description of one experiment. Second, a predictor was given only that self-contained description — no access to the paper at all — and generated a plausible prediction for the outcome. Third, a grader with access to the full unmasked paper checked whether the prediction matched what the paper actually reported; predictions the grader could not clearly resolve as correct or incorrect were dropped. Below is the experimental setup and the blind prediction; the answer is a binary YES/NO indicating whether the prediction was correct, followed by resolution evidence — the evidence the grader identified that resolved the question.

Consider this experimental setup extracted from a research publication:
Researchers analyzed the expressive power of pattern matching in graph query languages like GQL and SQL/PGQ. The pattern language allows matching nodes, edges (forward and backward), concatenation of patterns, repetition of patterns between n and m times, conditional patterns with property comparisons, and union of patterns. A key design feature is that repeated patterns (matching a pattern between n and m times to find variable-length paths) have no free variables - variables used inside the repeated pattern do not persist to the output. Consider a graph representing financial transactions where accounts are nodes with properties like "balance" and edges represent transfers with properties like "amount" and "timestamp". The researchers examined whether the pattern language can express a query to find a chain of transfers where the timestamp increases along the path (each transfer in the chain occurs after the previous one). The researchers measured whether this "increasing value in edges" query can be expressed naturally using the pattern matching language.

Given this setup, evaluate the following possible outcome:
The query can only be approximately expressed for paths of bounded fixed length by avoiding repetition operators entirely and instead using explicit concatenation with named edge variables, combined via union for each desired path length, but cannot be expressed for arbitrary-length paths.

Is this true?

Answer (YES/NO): NO